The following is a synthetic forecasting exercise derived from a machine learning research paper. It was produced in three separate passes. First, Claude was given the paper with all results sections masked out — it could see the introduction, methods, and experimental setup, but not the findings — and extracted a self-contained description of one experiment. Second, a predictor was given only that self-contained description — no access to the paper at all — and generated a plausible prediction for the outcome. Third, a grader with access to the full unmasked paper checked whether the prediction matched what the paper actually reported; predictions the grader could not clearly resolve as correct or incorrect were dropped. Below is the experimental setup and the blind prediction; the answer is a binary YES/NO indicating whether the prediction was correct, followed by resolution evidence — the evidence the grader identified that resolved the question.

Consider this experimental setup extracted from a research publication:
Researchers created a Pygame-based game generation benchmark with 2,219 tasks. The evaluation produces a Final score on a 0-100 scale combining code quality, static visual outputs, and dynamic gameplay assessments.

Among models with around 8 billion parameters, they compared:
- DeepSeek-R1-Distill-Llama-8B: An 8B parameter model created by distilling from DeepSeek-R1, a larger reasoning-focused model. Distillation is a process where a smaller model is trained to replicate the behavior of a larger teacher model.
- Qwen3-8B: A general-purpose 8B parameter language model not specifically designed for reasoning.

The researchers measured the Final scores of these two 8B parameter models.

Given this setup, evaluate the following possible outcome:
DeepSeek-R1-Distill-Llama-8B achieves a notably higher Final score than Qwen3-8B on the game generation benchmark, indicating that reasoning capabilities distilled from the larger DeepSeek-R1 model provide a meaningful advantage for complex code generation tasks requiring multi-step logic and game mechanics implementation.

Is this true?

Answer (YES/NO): NO